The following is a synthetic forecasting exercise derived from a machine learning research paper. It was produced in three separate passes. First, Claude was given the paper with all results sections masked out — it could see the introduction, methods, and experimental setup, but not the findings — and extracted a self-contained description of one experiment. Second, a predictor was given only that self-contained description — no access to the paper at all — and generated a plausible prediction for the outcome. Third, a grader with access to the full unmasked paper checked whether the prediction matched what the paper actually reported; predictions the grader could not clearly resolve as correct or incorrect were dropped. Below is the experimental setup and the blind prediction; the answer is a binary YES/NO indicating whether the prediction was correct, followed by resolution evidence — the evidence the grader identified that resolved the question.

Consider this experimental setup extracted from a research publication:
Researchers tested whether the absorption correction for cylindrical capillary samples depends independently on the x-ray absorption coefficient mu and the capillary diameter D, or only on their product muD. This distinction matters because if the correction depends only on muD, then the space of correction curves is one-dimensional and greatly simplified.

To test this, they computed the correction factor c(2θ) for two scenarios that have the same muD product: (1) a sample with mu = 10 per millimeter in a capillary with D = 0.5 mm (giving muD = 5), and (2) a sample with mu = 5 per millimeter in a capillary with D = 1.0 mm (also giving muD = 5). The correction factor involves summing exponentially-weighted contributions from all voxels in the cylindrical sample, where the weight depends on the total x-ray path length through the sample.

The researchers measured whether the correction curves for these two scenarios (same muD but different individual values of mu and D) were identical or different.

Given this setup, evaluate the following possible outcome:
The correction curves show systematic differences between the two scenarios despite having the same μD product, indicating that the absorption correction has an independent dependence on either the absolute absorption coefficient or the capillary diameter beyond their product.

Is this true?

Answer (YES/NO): NO